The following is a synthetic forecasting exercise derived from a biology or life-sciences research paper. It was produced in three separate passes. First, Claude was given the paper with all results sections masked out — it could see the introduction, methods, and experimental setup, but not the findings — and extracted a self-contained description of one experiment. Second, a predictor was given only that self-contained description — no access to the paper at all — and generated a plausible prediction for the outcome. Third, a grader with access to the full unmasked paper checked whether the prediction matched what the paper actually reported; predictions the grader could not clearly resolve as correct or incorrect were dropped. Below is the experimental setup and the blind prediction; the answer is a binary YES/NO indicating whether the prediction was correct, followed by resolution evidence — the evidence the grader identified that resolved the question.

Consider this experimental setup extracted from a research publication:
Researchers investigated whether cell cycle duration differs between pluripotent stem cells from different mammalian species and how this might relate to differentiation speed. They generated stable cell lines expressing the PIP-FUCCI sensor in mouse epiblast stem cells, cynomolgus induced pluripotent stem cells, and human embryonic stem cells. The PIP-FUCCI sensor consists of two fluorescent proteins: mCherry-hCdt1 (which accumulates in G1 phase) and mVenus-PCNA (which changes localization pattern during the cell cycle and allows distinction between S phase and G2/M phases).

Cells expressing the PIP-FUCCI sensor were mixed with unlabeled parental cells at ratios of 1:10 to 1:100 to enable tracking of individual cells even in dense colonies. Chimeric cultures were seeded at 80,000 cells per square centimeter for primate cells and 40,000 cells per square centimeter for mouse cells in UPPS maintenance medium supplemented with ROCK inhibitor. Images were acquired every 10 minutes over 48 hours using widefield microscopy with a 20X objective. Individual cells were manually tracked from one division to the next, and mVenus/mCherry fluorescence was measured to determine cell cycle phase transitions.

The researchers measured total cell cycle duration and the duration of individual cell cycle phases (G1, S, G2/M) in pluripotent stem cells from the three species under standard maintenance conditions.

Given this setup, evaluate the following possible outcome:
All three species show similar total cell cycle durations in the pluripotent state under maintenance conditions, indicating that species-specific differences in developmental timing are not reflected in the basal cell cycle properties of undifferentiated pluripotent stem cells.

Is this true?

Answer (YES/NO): NO